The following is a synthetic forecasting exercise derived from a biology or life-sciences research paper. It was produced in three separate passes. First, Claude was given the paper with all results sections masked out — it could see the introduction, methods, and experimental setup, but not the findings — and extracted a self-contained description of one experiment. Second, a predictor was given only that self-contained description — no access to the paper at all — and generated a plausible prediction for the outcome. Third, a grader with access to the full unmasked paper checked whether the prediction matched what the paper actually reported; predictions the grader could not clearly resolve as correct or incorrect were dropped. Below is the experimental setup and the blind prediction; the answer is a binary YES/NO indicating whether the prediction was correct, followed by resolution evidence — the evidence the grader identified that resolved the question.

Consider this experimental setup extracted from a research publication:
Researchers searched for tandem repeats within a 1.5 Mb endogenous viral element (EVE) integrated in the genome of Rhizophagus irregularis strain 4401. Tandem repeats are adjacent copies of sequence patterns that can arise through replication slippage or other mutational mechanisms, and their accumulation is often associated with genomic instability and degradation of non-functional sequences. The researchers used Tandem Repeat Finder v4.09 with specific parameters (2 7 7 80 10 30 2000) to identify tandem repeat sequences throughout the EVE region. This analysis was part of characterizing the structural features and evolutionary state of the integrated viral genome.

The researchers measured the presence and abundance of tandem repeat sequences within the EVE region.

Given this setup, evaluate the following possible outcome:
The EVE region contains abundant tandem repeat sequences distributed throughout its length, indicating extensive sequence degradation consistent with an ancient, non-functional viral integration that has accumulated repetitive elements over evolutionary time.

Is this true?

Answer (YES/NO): NO